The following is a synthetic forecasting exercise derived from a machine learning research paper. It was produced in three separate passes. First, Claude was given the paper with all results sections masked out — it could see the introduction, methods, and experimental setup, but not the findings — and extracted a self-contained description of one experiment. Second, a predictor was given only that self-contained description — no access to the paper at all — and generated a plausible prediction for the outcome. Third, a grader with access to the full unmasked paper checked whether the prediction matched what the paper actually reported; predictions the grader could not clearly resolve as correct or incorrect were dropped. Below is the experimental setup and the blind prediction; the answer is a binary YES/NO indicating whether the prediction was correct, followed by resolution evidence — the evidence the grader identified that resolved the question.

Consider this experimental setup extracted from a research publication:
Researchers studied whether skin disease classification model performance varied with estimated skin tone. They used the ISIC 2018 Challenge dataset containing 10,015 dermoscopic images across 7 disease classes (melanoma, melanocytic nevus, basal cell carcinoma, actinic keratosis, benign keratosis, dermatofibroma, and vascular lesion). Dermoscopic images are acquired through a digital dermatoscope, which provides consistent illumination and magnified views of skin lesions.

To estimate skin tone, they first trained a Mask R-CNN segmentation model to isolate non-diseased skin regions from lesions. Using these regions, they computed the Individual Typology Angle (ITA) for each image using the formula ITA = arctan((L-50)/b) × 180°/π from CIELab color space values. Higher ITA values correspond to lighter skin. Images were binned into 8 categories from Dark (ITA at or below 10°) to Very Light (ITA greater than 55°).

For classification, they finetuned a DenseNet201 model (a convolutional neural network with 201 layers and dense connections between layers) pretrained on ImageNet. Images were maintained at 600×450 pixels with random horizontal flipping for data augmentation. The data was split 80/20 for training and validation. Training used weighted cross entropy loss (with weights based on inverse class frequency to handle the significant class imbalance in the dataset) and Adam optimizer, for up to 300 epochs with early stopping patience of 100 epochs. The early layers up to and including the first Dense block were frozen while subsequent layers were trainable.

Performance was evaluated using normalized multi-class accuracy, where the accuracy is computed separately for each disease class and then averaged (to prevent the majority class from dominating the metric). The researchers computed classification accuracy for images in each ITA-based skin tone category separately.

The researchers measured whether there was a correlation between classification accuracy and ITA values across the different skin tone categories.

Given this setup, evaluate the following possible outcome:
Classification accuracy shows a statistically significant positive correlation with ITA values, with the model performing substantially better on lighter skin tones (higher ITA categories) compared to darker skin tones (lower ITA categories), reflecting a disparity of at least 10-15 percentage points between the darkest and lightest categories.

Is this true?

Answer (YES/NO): NO